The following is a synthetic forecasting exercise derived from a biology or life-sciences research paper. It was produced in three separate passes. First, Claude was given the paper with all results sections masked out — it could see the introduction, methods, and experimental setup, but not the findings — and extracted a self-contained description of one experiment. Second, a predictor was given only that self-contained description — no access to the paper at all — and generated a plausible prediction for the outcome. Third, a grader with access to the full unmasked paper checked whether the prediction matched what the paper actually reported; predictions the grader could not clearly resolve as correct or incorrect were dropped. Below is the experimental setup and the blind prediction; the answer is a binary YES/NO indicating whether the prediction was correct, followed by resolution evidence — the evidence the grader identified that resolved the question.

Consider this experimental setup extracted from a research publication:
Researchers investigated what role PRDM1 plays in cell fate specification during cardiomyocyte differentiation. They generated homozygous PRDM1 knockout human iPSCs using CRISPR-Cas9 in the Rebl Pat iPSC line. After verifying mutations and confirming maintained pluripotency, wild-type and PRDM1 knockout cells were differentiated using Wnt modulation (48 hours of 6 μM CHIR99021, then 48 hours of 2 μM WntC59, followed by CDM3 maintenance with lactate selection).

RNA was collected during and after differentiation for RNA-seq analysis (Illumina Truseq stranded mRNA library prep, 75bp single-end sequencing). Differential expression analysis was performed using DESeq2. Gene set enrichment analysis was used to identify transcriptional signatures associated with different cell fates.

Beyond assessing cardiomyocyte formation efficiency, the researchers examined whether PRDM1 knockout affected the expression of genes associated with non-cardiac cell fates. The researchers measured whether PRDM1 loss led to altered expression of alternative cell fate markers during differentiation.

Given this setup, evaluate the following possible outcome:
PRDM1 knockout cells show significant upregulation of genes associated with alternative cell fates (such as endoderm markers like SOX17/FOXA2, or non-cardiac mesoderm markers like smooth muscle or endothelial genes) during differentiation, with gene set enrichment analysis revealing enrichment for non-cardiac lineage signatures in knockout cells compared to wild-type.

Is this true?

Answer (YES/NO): NO